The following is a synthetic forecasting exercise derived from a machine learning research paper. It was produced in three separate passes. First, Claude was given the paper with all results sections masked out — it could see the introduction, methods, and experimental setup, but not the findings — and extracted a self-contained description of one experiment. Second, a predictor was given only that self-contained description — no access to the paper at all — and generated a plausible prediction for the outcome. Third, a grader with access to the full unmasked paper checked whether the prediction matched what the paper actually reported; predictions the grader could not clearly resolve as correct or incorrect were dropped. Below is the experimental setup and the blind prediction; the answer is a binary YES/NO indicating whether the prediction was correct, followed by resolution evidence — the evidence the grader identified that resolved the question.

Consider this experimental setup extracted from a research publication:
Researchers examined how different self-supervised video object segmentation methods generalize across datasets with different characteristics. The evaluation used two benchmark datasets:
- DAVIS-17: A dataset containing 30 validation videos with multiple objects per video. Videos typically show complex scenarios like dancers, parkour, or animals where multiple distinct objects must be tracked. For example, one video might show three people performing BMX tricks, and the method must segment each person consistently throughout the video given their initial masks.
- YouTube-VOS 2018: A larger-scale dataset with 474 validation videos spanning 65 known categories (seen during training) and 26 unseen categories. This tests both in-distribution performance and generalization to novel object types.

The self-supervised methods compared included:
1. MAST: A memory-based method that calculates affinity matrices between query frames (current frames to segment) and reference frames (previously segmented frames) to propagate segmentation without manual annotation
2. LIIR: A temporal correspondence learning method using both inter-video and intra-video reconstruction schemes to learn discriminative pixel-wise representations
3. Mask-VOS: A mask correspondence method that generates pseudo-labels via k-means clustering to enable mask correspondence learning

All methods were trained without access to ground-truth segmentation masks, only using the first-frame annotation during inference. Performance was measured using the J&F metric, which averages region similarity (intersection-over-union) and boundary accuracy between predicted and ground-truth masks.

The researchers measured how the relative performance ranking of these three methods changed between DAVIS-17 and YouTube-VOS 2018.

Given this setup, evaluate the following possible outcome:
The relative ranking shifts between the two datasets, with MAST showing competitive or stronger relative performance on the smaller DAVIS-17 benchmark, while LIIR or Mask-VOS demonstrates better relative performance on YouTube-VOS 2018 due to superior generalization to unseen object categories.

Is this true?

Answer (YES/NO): NO